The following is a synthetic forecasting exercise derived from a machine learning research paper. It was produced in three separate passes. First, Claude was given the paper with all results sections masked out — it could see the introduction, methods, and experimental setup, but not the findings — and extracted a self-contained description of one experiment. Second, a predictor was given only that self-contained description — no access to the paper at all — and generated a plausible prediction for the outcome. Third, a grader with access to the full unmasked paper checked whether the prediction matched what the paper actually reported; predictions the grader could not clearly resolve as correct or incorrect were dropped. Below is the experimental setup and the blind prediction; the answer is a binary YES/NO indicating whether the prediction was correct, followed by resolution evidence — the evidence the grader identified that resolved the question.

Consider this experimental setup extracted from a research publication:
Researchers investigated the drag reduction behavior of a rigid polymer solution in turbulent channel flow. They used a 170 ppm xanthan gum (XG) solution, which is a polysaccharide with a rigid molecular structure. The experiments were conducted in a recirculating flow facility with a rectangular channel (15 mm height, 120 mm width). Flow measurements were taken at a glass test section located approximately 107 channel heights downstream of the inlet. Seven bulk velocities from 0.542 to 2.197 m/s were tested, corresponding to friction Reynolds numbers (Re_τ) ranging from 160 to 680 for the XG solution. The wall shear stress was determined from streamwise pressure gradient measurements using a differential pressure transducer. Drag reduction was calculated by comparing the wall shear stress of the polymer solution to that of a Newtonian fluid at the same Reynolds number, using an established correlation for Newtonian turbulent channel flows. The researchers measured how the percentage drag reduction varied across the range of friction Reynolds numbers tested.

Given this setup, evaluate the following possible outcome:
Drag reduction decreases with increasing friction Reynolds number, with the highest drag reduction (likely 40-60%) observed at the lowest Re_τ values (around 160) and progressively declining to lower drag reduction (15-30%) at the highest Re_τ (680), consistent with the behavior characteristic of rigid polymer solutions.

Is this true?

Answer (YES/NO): NO